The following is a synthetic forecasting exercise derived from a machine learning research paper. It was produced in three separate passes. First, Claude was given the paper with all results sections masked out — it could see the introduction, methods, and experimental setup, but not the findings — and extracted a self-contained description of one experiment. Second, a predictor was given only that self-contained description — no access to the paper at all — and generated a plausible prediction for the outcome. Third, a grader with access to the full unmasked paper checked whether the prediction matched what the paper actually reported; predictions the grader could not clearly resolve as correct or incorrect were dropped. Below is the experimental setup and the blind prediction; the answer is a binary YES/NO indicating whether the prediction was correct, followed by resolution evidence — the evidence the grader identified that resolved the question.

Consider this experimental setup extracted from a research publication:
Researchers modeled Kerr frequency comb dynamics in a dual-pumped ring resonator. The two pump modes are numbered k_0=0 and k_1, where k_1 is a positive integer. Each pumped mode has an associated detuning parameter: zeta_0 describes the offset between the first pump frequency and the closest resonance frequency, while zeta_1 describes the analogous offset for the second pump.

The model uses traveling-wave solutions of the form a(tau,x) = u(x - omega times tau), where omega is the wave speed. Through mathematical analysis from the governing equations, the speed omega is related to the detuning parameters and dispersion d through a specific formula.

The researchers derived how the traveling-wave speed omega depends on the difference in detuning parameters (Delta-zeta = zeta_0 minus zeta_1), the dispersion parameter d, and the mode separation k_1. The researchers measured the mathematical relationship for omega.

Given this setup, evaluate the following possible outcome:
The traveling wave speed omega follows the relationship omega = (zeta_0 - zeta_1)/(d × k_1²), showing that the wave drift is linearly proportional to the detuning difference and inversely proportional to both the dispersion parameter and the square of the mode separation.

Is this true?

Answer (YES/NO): NO